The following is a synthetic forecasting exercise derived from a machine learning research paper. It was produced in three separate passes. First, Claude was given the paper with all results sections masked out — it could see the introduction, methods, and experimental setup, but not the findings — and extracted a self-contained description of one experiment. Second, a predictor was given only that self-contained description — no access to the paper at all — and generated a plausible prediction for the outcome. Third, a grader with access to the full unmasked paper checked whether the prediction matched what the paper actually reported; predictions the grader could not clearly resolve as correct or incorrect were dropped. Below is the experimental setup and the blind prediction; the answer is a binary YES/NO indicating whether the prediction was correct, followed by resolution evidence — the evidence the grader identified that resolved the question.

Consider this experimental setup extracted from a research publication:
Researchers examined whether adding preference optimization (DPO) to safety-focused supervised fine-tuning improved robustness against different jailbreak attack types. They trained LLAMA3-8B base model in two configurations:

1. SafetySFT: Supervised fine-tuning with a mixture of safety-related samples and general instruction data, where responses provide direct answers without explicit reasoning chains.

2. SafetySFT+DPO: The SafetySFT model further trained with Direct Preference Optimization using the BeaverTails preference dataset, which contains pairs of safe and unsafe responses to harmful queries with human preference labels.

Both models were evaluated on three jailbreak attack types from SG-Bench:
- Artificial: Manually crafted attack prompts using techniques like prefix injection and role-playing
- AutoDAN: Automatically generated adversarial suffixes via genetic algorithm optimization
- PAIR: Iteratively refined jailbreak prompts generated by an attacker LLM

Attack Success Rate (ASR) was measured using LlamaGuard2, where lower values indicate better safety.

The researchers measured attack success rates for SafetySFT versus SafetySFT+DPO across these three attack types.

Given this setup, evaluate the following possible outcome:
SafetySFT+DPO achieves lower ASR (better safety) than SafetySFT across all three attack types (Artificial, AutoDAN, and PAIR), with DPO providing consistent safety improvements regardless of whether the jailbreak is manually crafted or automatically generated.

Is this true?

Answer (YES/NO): YES